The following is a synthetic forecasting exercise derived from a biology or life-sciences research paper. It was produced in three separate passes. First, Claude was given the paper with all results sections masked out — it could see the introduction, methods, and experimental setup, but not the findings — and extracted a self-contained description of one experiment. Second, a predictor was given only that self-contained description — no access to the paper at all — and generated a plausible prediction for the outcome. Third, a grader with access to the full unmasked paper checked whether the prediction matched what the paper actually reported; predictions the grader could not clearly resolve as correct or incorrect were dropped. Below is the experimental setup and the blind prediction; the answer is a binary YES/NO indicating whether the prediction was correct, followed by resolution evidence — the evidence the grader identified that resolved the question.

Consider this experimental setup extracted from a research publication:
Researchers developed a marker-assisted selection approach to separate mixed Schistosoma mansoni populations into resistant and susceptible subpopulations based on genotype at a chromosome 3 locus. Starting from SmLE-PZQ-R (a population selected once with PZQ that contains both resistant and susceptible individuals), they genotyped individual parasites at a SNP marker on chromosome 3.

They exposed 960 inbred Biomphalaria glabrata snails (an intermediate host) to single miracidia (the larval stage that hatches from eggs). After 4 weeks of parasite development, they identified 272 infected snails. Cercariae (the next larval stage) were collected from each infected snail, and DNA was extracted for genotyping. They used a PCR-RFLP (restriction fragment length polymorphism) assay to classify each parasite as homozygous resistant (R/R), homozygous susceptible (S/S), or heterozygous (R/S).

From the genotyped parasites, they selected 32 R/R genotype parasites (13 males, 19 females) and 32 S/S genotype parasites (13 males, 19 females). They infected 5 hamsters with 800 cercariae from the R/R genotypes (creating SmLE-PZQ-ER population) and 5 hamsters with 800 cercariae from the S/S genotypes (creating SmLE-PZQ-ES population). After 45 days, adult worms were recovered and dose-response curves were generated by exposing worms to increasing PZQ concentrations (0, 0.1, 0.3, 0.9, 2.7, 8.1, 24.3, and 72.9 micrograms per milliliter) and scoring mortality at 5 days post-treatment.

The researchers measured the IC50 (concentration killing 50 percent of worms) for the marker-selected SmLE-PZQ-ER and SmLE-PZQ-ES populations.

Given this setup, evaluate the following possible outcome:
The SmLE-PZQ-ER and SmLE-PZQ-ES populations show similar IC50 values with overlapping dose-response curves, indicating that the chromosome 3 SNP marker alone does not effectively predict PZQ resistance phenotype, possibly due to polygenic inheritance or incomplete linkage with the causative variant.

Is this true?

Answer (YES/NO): NO